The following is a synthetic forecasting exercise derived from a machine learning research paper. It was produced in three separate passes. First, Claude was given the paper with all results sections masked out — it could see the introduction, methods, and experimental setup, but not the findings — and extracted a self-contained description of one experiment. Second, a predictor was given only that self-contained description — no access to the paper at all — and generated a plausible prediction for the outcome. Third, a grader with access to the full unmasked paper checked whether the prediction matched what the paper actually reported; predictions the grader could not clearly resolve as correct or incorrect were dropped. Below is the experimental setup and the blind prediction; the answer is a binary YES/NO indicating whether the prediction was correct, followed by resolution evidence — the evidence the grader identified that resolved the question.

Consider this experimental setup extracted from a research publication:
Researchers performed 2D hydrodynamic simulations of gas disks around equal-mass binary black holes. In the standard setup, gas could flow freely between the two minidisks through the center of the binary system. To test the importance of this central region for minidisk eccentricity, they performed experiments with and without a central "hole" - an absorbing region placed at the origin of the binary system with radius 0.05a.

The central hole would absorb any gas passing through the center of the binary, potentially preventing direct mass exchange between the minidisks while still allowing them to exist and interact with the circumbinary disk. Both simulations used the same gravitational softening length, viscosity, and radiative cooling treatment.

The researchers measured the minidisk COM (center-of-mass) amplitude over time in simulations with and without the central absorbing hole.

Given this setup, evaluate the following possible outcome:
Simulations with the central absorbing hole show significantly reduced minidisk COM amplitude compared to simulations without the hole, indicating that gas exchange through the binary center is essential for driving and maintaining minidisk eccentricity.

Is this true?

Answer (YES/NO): YES